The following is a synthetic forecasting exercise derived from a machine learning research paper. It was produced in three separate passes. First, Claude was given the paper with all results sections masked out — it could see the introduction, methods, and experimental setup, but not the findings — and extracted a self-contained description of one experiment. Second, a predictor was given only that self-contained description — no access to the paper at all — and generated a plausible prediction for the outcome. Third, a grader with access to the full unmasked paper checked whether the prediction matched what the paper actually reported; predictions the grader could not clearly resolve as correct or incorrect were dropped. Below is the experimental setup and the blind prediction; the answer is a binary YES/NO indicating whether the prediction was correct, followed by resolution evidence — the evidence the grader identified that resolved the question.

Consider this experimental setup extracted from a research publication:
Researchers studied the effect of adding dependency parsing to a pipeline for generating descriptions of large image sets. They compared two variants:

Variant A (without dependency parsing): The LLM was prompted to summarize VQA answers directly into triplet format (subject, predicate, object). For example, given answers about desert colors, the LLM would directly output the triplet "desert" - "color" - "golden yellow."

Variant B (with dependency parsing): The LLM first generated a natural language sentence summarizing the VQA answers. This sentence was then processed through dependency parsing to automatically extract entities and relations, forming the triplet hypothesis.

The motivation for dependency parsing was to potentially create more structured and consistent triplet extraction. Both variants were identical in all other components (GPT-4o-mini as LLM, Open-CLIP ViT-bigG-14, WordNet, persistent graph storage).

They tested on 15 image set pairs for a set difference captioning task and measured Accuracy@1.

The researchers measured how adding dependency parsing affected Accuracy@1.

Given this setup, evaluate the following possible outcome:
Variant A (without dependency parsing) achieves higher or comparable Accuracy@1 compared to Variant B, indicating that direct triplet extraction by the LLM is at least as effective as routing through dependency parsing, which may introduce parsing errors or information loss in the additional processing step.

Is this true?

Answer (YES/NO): YES